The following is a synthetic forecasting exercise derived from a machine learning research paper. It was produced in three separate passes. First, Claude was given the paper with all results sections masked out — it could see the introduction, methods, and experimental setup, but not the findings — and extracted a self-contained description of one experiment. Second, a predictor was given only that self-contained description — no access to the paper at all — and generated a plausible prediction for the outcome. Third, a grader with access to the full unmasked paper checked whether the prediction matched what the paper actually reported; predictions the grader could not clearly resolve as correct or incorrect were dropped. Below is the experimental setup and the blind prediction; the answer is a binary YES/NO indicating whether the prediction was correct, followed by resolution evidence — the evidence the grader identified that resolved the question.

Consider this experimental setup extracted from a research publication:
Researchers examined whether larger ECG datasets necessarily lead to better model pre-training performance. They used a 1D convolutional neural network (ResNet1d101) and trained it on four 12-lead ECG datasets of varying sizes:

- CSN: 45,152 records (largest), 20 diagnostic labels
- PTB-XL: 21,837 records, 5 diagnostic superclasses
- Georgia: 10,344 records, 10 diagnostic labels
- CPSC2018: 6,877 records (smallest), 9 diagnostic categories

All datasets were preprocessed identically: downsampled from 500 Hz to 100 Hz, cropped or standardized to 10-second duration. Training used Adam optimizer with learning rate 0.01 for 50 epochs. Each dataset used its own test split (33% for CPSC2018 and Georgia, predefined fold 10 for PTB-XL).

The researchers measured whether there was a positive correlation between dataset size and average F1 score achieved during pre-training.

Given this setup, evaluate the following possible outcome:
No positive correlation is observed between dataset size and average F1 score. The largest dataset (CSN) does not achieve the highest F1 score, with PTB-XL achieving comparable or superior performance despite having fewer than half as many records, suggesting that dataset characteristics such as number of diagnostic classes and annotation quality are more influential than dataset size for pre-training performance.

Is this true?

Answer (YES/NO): YES